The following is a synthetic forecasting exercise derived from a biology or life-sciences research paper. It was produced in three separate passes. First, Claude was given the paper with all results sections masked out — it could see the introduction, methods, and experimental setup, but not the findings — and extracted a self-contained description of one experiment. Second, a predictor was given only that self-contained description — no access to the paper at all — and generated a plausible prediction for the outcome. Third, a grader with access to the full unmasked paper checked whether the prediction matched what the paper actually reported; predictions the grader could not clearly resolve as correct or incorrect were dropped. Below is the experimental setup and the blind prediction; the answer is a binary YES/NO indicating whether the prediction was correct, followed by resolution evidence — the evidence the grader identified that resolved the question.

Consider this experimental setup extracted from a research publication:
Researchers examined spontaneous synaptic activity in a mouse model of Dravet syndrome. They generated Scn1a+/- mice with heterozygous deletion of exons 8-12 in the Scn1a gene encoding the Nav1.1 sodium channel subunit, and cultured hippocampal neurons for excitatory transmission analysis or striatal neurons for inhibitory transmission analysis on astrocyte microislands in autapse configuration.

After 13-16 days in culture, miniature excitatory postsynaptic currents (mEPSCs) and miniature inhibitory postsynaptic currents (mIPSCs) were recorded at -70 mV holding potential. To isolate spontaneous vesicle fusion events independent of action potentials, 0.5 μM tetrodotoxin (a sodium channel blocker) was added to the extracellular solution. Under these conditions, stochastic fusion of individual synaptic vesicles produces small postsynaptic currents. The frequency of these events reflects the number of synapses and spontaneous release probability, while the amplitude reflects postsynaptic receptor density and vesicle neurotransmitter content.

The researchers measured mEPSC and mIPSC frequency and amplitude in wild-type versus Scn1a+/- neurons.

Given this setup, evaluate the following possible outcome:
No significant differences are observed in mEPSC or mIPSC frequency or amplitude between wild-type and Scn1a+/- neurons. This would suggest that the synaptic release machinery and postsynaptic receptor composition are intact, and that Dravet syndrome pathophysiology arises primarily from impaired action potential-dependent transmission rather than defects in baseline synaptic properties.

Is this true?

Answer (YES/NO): YES